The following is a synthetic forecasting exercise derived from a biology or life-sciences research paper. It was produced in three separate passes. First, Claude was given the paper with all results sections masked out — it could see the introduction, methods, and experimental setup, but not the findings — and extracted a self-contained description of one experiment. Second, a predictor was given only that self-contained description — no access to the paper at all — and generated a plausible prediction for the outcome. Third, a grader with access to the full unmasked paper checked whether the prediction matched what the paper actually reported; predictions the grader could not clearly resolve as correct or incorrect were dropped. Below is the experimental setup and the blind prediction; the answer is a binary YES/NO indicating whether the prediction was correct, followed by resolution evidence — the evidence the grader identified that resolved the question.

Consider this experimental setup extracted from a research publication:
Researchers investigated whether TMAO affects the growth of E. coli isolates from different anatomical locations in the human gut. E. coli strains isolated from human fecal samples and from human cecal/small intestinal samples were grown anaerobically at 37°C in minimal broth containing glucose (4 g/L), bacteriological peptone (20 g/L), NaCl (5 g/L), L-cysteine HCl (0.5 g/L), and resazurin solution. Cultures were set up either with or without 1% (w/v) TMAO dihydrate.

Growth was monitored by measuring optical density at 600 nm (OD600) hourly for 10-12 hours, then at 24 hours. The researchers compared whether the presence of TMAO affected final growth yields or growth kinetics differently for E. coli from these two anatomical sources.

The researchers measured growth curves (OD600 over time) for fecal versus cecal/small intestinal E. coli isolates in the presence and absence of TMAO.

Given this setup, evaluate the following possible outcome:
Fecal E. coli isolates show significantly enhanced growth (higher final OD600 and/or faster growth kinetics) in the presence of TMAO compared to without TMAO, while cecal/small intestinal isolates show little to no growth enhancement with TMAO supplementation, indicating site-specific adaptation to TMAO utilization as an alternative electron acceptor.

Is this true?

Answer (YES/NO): NO